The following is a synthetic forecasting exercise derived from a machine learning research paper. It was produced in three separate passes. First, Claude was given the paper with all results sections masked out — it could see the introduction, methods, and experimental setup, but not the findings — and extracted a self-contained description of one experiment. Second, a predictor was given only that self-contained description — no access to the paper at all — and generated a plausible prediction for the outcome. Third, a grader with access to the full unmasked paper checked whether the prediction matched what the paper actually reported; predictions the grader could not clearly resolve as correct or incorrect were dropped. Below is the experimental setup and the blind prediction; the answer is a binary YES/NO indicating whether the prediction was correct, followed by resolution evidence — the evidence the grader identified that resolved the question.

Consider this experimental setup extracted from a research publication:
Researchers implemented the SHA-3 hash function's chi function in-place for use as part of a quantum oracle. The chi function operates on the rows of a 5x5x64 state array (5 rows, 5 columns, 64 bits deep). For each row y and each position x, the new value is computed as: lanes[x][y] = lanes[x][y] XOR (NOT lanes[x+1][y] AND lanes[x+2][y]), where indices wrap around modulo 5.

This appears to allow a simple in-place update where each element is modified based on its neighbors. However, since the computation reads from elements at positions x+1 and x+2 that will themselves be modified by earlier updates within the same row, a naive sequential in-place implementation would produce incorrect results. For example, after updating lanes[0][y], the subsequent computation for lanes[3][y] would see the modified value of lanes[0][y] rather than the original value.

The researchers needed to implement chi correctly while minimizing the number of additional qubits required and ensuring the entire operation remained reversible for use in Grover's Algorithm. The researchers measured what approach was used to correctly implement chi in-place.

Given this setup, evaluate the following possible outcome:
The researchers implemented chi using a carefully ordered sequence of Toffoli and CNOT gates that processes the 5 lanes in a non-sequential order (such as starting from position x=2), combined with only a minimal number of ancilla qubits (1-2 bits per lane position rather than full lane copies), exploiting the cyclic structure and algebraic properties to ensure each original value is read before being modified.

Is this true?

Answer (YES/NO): NO